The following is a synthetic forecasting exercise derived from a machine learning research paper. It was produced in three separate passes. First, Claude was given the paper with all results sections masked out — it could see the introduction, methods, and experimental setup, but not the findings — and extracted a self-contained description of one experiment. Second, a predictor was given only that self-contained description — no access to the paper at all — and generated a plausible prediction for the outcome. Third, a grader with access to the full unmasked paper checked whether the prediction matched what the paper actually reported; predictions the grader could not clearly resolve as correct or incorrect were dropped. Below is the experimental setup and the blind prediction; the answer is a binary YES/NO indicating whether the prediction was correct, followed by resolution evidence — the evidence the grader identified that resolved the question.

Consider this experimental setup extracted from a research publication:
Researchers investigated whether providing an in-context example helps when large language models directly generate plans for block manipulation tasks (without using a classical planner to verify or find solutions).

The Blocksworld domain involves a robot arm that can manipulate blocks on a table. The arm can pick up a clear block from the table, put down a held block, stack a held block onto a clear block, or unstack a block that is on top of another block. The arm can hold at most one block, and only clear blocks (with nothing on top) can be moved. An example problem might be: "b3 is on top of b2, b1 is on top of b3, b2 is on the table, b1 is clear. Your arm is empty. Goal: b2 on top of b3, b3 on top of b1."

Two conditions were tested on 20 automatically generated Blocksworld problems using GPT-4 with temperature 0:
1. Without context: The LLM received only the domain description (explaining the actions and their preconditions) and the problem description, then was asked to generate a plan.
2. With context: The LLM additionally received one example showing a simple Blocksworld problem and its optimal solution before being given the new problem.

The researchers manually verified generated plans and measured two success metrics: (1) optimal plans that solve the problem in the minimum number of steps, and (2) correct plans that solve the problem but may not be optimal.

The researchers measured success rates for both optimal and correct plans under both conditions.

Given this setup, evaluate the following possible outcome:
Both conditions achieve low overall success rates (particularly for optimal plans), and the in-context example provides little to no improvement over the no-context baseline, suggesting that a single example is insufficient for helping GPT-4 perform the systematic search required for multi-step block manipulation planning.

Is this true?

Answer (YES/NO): NO